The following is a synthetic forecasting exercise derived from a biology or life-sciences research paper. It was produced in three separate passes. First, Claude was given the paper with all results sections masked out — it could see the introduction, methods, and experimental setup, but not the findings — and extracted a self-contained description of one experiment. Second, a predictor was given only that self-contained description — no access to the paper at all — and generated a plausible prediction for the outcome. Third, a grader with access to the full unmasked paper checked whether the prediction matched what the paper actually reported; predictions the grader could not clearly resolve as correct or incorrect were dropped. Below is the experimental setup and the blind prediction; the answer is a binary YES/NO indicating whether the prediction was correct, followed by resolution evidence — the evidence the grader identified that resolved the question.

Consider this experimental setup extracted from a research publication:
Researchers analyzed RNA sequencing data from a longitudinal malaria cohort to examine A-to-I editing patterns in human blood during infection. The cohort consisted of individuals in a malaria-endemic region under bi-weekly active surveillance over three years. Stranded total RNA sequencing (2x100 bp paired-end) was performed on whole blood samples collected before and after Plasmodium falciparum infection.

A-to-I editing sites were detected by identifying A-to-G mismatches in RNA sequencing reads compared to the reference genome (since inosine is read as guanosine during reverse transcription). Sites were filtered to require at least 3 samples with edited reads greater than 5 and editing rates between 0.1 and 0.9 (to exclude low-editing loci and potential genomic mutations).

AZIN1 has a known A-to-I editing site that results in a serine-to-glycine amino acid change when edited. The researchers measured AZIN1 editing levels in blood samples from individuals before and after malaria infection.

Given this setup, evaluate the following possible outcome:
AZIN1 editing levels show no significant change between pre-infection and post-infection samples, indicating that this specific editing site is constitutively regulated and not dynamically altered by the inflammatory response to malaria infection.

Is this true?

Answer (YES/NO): NO